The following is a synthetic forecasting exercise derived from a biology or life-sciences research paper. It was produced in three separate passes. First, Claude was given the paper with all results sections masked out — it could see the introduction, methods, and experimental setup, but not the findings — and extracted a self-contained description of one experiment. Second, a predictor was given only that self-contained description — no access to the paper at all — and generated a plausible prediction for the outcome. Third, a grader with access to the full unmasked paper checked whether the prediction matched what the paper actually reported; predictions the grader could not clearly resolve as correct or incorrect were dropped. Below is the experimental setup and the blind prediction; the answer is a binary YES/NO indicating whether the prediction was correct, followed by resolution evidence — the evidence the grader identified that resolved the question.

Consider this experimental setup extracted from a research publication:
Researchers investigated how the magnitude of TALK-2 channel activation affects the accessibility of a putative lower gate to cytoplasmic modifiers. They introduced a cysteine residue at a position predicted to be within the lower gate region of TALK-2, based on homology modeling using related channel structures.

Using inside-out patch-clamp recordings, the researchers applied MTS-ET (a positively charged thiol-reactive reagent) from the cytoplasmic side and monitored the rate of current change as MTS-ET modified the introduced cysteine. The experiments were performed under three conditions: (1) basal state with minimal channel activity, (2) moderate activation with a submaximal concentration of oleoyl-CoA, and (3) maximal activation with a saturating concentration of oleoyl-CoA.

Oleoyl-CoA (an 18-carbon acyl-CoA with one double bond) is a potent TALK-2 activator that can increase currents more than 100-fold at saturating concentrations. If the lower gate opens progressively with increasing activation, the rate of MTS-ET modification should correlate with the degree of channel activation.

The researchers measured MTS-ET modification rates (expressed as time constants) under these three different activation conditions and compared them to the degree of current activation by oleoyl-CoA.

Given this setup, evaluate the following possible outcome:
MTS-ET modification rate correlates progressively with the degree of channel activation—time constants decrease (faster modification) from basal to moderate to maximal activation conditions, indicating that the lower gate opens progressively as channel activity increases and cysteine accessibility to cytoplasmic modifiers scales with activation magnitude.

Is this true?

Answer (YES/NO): YES